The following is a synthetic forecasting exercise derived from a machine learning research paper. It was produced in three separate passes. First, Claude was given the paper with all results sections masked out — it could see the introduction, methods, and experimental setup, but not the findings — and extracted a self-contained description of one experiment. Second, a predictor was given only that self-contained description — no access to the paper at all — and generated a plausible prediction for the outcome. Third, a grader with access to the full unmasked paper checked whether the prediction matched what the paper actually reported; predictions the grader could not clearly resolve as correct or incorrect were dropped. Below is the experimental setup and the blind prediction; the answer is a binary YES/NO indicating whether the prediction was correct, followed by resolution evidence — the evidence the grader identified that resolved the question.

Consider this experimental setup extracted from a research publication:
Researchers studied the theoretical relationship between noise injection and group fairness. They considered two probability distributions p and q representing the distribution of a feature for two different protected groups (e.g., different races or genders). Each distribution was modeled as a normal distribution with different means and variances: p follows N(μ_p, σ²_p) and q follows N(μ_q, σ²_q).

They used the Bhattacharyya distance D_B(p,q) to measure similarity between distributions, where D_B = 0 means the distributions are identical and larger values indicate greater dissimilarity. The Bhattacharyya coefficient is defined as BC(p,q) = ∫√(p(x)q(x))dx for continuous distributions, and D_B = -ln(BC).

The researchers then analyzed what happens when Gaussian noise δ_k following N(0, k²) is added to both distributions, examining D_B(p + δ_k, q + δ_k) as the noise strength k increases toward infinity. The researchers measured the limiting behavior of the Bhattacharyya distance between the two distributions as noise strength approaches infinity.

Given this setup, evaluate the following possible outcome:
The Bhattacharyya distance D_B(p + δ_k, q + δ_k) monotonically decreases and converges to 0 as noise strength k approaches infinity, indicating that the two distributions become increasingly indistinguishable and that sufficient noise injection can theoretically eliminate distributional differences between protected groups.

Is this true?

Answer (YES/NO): YES